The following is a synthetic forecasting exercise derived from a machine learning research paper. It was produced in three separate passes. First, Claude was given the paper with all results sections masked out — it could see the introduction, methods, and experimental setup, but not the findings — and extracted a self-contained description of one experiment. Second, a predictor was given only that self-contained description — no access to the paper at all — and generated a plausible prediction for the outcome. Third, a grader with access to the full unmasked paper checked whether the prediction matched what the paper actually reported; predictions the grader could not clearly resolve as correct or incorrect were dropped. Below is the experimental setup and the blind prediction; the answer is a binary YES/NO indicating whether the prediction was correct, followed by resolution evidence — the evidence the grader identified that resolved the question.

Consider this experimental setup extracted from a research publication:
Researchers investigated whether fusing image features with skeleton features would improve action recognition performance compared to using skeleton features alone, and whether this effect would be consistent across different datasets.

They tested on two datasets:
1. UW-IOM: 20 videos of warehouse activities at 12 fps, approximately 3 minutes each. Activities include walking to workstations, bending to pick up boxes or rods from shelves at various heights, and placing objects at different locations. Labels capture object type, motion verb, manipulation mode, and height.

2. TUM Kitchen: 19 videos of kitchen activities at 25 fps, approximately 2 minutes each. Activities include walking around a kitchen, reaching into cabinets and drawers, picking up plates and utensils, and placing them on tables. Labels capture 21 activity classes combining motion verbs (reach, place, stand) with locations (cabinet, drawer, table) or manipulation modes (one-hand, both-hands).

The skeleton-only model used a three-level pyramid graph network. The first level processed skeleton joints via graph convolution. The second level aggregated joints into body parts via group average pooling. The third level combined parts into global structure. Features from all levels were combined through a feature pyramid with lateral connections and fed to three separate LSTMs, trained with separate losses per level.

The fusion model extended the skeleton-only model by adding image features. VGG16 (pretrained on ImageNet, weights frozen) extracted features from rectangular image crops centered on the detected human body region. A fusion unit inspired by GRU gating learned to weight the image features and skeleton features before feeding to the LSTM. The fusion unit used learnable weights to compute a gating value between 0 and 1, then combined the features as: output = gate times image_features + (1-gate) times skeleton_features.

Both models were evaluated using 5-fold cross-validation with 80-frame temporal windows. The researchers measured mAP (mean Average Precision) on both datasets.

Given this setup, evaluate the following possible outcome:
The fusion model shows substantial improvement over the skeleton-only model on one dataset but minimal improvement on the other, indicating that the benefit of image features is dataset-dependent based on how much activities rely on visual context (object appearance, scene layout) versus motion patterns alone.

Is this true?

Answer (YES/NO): NO